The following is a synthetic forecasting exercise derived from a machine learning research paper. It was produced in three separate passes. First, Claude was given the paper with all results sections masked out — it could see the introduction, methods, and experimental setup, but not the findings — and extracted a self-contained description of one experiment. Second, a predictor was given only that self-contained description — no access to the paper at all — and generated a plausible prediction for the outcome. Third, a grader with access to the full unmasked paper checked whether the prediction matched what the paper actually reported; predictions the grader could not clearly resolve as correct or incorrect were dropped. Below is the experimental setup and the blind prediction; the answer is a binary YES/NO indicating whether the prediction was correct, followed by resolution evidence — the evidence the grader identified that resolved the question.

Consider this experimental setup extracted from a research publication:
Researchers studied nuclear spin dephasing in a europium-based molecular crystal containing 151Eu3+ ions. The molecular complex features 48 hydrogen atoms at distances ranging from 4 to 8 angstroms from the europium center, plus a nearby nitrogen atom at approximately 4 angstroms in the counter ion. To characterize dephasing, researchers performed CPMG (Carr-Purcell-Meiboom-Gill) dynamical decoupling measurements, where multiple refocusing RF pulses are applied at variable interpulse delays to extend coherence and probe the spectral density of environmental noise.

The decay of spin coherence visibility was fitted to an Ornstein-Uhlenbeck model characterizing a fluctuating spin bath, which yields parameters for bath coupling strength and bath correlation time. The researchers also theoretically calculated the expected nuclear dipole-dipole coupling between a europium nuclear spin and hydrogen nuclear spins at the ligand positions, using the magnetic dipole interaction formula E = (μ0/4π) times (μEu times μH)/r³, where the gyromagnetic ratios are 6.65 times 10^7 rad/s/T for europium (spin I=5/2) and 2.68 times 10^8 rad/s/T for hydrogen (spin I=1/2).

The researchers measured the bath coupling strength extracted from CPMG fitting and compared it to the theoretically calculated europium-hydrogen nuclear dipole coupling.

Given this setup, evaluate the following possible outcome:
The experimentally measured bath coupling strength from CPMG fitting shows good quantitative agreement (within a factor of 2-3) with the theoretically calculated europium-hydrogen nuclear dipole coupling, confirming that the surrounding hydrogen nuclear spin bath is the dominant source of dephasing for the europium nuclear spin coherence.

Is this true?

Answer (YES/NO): NO